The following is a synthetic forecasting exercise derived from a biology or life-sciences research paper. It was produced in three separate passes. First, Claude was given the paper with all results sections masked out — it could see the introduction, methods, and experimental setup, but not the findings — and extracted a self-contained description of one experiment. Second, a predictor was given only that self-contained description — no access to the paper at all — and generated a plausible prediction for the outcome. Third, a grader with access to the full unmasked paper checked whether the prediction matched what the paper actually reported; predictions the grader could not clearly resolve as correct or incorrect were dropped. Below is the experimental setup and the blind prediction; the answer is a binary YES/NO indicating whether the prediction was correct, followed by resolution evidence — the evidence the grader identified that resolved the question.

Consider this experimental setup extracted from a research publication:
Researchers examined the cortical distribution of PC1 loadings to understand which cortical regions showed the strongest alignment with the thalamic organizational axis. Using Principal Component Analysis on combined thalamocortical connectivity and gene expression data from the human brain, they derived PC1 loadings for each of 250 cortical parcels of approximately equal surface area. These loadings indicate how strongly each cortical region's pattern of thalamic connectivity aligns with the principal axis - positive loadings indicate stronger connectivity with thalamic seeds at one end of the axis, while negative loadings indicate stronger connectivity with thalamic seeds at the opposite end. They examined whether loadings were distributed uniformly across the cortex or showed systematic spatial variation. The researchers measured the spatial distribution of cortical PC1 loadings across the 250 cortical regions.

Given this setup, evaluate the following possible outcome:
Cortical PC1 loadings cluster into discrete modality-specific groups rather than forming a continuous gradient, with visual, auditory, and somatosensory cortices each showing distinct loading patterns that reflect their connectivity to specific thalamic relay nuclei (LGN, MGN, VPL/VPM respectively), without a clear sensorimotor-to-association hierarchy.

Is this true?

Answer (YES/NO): NO